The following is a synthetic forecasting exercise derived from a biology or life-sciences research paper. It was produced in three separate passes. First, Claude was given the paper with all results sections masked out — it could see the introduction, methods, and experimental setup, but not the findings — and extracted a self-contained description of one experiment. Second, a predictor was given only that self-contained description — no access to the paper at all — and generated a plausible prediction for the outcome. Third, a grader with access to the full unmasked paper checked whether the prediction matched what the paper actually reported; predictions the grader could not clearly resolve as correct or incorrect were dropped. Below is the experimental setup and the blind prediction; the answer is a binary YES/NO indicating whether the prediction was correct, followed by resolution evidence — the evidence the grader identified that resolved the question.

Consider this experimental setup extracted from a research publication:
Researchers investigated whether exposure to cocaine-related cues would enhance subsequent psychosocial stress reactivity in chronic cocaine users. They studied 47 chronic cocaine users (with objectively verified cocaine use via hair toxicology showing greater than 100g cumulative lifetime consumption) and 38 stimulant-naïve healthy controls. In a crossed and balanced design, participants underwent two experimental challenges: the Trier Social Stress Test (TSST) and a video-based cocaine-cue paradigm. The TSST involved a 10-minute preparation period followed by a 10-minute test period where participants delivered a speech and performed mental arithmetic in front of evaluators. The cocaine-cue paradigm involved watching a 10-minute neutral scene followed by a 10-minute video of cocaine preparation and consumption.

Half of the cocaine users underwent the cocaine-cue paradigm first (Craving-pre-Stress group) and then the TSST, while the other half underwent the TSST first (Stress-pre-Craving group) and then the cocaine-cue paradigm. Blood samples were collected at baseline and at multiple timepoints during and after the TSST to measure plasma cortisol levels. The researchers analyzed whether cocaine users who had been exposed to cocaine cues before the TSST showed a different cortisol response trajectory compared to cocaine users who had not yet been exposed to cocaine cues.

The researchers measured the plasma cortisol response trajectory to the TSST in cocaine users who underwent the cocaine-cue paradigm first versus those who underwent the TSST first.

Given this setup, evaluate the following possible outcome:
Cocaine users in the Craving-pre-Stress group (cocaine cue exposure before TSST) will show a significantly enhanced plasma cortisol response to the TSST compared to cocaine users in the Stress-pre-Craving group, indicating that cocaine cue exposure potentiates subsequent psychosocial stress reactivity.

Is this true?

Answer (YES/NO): YES